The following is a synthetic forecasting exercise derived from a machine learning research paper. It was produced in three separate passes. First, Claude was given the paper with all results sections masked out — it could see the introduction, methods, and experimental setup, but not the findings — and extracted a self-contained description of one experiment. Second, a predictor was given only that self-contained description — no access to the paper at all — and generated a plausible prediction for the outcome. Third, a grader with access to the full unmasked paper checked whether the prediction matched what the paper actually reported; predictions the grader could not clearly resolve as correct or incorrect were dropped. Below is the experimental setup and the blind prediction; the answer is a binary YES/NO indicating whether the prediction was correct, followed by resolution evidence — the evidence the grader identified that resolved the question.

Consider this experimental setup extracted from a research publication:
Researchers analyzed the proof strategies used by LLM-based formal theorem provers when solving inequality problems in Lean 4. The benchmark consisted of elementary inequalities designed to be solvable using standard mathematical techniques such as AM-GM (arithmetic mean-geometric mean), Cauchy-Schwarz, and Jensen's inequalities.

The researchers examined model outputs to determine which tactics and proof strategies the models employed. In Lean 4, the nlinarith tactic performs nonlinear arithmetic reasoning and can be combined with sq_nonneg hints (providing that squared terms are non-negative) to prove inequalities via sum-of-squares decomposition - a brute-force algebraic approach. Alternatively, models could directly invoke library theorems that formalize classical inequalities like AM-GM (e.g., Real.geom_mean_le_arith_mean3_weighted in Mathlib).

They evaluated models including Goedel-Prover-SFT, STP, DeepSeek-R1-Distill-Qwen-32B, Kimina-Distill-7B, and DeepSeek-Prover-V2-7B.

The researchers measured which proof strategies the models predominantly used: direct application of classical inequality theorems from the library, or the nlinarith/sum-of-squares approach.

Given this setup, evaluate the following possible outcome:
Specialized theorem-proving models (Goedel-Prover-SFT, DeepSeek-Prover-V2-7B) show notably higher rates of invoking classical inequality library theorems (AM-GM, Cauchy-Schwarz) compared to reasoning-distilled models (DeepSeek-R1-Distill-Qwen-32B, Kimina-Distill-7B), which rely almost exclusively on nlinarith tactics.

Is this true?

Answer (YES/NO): NO